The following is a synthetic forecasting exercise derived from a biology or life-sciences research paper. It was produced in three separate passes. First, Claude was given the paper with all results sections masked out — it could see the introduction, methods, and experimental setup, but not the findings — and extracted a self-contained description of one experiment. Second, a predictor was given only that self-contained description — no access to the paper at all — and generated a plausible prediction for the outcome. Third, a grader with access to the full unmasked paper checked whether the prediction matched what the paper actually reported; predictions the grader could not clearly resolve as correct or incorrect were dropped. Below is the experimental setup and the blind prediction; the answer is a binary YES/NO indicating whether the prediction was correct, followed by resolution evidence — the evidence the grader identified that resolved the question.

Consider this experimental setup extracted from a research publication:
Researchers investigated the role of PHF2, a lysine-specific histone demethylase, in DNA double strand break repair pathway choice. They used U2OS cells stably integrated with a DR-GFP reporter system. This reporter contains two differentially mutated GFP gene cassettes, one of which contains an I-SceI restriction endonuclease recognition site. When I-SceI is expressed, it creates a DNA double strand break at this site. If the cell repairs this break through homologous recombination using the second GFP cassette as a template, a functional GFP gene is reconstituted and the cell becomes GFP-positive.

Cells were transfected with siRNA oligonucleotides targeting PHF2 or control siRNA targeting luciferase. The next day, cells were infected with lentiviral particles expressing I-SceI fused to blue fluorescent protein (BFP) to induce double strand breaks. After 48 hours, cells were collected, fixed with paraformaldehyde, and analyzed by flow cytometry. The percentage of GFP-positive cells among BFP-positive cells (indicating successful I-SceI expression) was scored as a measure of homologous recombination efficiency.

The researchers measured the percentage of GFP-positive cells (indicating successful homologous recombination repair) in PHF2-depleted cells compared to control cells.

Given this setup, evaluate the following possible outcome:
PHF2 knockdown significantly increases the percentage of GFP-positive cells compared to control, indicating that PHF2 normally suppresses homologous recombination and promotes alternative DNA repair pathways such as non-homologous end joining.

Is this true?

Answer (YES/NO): NO